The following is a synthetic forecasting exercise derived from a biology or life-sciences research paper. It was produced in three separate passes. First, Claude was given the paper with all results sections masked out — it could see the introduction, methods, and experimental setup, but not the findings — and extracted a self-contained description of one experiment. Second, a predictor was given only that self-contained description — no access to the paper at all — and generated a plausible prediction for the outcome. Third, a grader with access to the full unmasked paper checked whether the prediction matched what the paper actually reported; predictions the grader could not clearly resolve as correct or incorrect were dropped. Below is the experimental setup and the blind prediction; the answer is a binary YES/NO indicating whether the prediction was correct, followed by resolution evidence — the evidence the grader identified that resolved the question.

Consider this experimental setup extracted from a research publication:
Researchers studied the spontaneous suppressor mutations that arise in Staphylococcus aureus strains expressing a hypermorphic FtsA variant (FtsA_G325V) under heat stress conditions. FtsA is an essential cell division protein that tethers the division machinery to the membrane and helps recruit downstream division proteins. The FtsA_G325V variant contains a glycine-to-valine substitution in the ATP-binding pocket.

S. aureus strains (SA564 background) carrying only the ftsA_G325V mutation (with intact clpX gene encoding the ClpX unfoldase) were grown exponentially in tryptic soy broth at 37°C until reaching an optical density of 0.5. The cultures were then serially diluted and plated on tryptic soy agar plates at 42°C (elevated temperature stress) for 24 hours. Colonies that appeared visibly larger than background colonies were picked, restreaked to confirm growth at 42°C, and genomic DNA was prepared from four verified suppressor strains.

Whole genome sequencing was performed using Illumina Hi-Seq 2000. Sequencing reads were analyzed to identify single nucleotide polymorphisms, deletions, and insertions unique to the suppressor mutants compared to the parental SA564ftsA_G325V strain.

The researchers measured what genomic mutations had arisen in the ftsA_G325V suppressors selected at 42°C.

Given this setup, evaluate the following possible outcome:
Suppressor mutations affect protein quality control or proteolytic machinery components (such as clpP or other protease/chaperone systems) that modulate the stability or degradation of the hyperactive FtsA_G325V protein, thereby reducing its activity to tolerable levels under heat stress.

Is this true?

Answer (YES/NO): NO